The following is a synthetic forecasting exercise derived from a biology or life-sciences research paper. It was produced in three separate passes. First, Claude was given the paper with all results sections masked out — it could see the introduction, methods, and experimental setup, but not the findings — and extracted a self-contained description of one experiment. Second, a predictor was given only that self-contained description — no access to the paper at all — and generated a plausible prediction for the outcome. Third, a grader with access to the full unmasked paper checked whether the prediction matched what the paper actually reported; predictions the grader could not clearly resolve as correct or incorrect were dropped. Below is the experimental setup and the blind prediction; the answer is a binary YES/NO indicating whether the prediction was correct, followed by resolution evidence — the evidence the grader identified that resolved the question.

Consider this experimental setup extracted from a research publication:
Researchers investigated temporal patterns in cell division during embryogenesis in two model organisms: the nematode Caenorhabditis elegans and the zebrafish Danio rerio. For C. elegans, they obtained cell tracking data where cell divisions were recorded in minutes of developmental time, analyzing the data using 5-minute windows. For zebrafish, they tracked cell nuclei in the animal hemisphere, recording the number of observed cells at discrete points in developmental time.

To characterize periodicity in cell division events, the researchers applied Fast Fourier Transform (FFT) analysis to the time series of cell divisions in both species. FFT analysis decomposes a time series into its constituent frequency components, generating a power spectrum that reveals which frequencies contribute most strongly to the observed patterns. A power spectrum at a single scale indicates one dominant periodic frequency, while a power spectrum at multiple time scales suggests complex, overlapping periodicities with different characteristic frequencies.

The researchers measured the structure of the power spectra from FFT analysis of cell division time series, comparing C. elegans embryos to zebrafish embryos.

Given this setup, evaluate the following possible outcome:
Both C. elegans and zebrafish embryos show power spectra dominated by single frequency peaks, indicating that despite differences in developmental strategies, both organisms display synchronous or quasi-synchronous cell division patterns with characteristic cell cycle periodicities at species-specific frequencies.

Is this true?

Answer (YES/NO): NO